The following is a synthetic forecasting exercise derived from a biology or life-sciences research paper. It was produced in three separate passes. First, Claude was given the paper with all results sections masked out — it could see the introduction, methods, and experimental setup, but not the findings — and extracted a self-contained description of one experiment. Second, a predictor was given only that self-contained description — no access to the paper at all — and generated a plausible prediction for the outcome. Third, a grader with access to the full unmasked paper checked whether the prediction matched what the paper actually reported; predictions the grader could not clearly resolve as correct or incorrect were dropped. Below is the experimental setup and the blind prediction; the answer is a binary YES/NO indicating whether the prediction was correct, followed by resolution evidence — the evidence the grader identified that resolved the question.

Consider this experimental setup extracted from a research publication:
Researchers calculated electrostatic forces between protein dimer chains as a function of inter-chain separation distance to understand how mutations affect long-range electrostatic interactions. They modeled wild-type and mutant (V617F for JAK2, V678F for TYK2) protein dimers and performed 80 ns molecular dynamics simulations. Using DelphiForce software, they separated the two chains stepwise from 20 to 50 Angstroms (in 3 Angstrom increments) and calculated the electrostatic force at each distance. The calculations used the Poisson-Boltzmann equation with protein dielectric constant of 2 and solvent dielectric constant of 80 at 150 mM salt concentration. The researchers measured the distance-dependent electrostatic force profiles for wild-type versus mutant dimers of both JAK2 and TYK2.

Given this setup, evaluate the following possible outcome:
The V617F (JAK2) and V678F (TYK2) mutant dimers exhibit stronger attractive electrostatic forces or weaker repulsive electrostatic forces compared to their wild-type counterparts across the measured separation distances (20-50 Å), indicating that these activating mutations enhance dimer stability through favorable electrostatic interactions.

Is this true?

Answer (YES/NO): YES